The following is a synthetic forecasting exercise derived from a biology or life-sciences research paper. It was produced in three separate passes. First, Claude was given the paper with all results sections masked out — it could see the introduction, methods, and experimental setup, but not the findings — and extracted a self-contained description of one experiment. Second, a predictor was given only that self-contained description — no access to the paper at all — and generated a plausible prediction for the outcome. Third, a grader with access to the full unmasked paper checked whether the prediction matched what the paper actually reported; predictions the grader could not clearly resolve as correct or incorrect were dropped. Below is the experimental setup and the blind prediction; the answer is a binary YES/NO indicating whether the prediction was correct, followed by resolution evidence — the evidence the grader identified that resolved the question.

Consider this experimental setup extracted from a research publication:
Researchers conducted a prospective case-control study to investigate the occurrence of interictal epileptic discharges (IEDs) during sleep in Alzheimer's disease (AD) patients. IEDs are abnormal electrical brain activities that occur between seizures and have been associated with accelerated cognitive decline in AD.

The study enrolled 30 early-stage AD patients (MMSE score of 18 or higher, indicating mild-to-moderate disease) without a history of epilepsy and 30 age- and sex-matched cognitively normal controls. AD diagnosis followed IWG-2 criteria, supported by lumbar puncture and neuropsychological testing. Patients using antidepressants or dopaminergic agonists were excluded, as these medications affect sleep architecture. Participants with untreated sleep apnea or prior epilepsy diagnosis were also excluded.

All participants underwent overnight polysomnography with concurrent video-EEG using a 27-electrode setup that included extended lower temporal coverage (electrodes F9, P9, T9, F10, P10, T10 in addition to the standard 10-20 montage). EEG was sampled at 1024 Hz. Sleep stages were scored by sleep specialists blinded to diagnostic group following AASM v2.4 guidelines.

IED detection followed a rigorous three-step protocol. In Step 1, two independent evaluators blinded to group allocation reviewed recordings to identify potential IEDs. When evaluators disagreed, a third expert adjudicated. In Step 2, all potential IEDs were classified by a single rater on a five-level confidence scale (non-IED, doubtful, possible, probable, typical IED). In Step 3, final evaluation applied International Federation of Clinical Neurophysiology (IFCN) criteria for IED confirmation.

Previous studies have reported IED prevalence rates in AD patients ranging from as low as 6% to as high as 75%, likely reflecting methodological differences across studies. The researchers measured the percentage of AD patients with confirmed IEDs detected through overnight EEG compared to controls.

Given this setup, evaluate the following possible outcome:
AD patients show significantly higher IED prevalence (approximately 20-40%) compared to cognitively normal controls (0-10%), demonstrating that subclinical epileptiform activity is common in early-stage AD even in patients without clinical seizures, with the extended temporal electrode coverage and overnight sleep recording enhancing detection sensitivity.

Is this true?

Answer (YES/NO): NO